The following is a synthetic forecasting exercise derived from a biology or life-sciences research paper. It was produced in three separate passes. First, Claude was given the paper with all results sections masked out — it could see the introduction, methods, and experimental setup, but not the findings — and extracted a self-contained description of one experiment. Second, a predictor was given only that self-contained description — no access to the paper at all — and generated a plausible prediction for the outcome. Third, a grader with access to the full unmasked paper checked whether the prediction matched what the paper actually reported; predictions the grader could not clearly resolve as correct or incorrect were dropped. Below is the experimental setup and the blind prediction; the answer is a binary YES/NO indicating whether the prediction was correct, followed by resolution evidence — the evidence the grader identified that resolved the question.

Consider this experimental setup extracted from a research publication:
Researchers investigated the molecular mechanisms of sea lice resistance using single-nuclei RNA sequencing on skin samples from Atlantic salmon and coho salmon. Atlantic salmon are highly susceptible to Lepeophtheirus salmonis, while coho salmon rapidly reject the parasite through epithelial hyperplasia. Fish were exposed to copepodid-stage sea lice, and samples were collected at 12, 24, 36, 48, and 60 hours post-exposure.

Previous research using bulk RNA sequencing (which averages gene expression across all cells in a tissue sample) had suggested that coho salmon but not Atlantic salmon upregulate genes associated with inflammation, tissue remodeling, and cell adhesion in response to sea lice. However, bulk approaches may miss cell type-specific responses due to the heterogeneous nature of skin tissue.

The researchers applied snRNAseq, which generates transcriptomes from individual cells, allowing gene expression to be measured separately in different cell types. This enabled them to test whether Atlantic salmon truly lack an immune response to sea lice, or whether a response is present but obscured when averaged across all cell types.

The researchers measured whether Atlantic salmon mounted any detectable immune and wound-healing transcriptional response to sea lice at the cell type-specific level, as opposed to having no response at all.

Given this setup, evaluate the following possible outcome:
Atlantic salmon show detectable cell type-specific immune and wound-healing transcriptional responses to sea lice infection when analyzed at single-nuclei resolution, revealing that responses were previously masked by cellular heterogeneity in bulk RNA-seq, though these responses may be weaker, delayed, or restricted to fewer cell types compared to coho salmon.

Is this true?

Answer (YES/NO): YES